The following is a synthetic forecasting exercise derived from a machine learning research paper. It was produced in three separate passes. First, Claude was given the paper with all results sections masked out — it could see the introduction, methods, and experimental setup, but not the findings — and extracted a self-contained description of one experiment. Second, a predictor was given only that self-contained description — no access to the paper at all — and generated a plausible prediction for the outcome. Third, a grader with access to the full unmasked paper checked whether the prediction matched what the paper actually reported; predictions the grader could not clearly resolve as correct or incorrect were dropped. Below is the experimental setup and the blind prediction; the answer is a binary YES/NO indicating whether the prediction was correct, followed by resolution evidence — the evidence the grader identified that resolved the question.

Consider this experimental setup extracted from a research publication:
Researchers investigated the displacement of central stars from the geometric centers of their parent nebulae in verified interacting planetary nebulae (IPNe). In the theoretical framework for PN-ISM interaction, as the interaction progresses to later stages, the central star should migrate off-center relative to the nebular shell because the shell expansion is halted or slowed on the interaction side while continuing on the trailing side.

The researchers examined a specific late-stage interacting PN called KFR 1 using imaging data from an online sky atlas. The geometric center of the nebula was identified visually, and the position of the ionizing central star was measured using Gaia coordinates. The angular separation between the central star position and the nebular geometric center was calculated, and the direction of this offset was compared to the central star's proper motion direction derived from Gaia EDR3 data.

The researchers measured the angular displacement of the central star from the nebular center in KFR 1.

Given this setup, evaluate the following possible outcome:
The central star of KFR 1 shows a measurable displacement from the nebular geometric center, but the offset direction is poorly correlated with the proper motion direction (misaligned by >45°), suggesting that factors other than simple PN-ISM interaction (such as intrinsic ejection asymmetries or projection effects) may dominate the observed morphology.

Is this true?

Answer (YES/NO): NO